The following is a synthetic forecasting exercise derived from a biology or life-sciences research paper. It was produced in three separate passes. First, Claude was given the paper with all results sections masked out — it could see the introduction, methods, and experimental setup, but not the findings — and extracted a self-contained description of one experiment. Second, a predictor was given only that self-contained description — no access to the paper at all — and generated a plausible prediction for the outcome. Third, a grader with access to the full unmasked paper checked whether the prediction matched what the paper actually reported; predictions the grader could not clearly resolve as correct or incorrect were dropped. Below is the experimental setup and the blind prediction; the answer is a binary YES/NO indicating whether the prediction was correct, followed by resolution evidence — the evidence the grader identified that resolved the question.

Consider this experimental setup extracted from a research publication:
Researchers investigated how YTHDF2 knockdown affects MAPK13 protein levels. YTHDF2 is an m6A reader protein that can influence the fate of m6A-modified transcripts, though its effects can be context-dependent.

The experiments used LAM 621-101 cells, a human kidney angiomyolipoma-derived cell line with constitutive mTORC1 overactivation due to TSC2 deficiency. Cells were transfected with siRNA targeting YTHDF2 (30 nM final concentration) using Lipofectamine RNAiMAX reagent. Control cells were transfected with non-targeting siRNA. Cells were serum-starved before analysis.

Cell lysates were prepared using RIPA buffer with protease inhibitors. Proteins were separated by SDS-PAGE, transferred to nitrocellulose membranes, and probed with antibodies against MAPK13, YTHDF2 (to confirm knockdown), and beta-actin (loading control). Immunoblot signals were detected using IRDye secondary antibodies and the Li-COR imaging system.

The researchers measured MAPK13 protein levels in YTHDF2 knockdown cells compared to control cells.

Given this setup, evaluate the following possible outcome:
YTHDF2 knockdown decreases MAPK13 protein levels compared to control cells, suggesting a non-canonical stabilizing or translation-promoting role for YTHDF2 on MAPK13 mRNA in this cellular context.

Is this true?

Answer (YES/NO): NO